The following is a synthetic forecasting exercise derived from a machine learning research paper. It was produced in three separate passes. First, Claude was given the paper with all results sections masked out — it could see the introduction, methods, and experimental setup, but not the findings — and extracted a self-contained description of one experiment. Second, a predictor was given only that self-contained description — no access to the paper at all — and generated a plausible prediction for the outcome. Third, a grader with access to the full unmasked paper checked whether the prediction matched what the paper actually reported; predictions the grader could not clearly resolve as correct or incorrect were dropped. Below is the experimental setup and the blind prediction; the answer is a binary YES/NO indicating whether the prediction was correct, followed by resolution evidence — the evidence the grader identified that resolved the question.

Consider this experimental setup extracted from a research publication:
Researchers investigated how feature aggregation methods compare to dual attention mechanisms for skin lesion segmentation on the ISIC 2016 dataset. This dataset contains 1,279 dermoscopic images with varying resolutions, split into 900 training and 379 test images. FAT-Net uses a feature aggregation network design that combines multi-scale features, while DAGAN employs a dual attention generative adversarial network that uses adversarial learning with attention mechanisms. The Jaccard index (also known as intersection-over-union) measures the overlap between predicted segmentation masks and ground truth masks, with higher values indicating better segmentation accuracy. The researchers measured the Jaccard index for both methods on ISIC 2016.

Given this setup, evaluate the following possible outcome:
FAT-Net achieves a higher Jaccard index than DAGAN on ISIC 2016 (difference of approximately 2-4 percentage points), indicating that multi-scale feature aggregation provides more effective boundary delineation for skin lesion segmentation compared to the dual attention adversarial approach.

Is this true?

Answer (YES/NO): NO